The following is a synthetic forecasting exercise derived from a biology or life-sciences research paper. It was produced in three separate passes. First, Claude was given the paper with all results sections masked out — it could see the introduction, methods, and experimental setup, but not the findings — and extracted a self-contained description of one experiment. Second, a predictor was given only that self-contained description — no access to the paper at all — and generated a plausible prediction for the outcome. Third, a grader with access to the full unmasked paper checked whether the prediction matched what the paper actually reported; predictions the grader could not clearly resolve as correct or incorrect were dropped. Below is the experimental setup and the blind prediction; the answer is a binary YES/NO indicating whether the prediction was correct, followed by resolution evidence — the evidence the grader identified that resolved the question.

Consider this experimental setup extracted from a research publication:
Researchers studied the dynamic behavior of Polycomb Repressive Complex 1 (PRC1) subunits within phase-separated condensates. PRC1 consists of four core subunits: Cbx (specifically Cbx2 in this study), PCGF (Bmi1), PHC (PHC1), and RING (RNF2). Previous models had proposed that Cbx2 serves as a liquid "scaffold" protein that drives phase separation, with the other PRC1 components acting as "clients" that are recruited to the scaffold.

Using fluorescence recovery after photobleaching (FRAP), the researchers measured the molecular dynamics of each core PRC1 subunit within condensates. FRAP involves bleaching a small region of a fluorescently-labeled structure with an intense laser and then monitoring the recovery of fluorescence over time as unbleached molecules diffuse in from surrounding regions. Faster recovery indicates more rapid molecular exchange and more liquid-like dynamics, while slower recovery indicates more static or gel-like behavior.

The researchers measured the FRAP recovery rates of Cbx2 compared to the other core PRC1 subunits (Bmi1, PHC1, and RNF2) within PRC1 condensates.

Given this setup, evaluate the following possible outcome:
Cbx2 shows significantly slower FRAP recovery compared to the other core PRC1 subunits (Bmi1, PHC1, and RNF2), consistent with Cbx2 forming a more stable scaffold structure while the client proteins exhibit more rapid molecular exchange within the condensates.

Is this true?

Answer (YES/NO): NO